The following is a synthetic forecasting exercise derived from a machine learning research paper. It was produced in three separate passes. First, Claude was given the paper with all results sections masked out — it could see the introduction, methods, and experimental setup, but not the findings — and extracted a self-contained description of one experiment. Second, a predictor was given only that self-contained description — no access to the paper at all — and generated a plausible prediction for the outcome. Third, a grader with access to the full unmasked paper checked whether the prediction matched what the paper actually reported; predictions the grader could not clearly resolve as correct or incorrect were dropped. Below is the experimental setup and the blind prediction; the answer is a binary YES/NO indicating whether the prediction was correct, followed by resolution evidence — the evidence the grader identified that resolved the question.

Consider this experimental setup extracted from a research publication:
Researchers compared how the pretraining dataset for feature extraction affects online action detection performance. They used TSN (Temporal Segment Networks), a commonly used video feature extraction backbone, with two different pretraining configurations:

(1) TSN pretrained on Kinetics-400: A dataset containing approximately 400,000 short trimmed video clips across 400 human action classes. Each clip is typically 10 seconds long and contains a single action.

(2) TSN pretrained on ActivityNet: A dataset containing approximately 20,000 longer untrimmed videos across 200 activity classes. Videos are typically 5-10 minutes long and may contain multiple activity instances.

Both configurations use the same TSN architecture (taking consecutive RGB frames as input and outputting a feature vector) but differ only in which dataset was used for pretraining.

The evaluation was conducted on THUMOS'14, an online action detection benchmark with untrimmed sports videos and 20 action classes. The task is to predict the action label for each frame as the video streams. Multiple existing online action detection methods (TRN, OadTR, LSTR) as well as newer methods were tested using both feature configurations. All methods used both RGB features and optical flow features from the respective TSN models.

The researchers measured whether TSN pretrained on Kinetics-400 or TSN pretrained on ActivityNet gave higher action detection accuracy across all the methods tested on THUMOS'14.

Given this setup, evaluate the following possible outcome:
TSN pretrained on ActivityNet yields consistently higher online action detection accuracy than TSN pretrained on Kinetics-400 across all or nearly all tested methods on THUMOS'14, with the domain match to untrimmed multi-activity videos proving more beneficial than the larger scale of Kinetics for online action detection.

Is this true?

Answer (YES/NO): NO